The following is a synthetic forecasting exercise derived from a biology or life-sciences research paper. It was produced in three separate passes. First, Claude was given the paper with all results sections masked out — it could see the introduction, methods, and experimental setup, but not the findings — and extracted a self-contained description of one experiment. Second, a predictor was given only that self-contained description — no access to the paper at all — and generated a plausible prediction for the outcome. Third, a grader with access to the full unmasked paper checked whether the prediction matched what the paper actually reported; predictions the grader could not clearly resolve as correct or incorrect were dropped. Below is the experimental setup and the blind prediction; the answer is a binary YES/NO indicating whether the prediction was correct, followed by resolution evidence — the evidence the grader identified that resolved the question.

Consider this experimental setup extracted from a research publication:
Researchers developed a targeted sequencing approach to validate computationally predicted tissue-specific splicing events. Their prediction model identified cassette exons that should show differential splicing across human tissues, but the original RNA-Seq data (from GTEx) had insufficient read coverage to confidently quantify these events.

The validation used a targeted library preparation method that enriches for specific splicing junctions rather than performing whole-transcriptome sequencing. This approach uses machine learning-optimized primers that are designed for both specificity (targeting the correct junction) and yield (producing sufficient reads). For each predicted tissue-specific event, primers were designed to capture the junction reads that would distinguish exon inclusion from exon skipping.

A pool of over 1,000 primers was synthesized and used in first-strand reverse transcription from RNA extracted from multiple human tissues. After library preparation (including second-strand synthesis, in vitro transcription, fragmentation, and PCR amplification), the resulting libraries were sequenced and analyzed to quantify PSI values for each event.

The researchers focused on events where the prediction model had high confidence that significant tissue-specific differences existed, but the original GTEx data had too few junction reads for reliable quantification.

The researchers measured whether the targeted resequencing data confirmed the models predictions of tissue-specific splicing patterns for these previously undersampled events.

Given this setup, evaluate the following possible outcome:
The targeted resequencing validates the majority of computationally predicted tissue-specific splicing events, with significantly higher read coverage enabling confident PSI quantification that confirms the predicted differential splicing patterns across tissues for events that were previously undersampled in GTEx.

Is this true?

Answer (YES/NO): NO